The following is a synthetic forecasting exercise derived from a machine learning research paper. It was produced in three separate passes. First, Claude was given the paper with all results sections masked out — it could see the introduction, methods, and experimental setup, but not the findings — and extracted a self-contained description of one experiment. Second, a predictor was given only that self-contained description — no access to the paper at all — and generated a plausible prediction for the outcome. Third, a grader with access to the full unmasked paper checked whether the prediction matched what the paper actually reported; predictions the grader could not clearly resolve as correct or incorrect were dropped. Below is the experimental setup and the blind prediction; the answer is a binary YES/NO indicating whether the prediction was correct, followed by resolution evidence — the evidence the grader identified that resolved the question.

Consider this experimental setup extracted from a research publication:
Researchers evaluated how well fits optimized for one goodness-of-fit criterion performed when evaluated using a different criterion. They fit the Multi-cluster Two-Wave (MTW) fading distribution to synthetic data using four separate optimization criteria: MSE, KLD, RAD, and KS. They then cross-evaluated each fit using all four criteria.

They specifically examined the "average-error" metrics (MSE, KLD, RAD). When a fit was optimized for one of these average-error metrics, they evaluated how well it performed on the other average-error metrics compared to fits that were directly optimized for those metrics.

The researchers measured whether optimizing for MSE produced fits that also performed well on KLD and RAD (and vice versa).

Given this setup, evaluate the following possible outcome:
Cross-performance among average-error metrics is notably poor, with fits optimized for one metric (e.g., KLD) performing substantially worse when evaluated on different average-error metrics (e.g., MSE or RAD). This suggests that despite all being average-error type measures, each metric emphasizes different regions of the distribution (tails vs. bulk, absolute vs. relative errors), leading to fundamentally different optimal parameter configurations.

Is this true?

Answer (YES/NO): NO